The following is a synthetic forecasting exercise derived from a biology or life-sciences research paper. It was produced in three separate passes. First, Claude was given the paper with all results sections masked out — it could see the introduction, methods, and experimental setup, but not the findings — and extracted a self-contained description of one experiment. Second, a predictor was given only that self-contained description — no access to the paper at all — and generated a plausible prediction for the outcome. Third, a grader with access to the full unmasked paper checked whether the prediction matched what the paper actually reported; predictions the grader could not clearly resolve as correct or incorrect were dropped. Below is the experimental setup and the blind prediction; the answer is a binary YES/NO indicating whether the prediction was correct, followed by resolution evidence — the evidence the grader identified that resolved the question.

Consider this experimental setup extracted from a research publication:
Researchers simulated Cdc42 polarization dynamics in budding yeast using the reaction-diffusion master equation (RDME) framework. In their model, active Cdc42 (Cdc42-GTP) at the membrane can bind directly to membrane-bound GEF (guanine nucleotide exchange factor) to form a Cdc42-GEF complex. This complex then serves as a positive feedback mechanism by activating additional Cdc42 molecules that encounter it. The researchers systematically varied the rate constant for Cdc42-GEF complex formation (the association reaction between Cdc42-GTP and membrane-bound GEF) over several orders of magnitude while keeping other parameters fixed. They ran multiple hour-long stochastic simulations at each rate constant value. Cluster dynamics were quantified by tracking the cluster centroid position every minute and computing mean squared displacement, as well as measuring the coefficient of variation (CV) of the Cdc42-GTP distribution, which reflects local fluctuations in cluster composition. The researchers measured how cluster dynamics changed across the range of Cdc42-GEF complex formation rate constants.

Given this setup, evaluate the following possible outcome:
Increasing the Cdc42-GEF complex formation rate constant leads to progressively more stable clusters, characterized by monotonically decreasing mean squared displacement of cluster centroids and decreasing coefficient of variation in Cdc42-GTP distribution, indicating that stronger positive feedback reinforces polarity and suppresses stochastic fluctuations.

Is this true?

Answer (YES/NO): NO